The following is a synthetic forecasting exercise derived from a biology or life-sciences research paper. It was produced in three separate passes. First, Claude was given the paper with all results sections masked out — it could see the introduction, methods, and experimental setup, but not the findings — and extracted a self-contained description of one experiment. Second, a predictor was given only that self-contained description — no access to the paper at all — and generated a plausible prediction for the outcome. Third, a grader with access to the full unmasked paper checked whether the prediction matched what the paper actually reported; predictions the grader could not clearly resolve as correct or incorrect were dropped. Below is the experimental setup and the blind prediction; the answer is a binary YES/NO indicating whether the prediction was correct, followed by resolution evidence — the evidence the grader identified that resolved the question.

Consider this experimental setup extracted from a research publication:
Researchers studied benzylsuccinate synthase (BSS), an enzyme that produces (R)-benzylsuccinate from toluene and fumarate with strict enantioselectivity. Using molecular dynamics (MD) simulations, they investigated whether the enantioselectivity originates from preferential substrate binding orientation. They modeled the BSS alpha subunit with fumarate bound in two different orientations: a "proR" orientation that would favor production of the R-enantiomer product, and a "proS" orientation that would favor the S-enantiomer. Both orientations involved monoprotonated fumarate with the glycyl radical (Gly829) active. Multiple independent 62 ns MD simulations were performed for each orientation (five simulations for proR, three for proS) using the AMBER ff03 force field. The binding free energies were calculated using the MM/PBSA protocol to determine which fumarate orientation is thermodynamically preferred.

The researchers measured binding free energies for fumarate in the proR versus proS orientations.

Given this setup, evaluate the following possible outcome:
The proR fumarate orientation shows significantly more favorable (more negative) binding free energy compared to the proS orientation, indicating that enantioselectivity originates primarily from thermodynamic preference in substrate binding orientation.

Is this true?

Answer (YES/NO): NO